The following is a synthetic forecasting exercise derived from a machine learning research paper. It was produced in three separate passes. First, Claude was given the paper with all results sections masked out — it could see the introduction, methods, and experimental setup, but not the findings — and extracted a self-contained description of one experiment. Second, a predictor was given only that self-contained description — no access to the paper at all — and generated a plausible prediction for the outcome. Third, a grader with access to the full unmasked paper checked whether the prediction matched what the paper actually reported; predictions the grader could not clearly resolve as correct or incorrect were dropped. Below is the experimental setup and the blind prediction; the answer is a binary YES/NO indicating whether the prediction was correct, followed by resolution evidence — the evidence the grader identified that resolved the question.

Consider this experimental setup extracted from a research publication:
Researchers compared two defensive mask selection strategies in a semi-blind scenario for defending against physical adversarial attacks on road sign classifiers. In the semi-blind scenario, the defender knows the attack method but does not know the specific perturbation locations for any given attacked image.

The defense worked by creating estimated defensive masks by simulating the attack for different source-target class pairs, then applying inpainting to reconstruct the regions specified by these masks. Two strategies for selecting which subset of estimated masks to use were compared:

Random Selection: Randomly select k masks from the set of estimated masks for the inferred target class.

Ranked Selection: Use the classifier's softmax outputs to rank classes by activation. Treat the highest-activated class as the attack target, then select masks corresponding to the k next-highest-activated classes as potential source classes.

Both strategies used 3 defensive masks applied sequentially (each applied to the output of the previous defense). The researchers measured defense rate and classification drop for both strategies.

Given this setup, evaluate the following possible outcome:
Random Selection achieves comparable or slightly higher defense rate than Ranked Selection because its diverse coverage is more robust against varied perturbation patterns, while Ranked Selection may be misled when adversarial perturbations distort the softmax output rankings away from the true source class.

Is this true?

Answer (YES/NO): NO